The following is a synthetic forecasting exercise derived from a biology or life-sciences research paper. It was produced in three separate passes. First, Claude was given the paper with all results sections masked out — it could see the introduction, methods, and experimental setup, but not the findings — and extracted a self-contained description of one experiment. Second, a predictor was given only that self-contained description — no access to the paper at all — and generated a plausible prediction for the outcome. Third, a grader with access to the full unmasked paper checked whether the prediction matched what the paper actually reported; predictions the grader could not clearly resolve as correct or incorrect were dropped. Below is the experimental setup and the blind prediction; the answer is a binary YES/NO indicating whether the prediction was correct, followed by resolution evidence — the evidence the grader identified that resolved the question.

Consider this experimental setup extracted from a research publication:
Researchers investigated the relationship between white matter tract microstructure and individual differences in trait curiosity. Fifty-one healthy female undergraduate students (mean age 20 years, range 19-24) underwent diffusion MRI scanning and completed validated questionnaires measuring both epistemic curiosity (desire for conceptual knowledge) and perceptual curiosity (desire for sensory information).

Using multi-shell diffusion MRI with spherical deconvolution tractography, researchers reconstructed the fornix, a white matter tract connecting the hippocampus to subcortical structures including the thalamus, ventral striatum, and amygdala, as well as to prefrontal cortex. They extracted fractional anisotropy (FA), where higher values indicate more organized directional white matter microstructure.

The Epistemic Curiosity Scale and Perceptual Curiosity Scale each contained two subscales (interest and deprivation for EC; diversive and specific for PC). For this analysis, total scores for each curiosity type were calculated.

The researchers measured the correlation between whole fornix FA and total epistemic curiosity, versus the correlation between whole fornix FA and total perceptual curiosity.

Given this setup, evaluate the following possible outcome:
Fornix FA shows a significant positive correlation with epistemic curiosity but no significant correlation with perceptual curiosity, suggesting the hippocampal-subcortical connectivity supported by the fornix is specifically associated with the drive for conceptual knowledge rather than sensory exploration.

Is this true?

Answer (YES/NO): NO